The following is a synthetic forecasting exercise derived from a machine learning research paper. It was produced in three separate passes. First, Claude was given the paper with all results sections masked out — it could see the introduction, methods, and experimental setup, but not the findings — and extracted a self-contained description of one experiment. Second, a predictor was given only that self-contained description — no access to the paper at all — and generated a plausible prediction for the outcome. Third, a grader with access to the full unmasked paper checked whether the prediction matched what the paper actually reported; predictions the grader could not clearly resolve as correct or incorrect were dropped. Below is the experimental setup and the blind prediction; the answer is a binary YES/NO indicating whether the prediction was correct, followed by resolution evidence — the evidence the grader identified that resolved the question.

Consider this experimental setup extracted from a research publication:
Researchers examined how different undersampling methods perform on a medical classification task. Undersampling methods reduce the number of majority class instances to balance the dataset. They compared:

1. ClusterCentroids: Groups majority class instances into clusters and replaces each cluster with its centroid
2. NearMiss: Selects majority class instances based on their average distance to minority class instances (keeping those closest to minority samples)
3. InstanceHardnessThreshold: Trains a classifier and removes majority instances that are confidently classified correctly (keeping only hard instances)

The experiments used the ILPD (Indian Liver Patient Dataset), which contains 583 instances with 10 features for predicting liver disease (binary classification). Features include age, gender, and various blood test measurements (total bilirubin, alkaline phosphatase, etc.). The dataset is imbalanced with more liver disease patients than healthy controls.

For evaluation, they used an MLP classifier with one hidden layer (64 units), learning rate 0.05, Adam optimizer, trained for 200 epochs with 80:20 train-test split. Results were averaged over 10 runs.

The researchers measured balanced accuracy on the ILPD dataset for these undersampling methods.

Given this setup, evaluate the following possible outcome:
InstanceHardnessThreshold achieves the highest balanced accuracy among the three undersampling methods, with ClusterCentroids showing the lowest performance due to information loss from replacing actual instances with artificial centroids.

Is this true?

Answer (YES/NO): NO